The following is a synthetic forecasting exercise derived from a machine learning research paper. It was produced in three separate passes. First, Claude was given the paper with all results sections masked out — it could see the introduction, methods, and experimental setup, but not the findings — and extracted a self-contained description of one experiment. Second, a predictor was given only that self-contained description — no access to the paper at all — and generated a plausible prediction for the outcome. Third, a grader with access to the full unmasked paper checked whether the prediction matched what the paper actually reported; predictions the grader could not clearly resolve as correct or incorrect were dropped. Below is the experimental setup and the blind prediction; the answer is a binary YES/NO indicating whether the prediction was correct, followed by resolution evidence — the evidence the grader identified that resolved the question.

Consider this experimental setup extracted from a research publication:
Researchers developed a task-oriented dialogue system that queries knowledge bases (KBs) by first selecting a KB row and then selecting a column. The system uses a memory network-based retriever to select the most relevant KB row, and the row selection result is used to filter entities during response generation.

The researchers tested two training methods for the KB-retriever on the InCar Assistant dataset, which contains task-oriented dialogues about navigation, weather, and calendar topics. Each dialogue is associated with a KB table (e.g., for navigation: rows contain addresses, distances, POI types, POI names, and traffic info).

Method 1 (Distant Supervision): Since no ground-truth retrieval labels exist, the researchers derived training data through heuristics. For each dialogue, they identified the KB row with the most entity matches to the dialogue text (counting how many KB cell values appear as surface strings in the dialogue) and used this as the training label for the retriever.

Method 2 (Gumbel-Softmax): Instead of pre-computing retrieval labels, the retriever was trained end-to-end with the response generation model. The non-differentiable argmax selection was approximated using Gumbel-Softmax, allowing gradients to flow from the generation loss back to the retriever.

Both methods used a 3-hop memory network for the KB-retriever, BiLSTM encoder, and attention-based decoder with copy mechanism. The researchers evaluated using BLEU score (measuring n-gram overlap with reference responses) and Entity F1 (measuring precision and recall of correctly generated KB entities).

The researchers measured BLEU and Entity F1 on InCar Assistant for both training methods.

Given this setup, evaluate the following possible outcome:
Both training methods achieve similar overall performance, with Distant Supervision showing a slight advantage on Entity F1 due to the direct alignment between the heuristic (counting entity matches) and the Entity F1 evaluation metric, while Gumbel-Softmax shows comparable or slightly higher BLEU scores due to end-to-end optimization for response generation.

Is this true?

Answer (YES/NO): NO